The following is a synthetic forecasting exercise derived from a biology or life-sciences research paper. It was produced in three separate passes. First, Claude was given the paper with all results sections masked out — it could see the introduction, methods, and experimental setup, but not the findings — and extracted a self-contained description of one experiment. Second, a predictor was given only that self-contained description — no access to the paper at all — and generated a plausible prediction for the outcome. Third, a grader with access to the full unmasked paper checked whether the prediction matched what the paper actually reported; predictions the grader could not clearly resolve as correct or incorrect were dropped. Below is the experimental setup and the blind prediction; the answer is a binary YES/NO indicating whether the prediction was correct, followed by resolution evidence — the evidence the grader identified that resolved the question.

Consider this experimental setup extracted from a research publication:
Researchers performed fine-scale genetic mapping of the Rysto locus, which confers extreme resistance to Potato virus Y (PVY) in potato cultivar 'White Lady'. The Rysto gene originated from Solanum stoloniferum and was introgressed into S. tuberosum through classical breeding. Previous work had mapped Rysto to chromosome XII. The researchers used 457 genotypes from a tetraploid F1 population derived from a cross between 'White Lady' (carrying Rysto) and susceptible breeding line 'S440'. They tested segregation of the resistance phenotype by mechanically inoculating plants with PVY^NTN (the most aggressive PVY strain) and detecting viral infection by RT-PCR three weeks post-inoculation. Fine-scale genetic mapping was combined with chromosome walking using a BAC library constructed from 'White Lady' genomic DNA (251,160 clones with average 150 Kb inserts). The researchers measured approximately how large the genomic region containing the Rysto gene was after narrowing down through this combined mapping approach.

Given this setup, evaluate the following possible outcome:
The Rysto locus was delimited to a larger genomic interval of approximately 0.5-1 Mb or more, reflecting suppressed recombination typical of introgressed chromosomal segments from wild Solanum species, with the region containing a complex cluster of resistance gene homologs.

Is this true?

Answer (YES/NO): YES